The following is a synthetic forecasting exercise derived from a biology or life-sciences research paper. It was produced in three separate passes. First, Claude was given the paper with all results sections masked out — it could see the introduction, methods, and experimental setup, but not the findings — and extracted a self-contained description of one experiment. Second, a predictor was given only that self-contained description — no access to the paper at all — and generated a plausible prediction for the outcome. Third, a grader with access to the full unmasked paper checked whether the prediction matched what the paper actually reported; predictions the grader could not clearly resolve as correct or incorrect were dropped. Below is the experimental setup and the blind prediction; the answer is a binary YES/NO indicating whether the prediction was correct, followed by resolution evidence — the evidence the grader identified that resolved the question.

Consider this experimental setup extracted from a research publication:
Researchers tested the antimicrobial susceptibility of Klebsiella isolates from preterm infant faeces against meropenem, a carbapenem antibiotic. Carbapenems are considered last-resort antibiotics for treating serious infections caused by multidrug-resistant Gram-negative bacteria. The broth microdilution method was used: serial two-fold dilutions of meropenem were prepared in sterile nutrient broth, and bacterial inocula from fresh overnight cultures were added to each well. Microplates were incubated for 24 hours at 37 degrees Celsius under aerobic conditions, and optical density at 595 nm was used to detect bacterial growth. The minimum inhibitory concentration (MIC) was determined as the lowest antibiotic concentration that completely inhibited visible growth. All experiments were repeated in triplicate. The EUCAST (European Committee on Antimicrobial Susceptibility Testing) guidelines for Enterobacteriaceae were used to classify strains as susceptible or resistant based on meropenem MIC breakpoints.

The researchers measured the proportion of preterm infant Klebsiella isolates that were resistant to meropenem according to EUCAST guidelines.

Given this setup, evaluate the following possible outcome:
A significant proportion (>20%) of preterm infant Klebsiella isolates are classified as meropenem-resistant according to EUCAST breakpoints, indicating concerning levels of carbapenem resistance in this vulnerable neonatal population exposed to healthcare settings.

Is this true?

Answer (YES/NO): NO